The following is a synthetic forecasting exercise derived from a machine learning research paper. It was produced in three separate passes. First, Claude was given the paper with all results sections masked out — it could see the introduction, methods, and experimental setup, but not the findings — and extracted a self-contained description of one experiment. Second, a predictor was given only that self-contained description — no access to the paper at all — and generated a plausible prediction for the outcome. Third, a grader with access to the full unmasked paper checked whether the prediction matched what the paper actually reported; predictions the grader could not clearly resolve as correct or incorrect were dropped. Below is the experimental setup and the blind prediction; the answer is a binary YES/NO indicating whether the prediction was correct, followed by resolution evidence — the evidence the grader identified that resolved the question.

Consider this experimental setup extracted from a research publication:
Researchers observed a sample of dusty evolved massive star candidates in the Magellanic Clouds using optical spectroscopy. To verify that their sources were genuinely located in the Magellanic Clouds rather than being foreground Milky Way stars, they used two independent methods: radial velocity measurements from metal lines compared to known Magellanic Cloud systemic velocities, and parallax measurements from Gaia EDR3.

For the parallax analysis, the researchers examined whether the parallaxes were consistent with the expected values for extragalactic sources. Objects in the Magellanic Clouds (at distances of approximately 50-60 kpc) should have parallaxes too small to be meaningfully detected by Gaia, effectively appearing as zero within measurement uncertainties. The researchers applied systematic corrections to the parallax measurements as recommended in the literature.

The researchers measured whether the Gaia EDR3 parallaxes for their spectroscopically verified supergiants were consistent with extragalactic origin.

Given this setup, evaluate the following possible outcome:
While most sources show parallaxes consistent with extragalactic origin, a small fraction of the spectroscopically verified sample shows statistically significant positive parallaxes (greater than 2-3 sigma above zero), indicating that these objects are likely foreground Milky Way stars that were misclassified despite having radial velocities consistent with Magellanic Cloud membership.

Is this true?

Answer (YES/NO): NO